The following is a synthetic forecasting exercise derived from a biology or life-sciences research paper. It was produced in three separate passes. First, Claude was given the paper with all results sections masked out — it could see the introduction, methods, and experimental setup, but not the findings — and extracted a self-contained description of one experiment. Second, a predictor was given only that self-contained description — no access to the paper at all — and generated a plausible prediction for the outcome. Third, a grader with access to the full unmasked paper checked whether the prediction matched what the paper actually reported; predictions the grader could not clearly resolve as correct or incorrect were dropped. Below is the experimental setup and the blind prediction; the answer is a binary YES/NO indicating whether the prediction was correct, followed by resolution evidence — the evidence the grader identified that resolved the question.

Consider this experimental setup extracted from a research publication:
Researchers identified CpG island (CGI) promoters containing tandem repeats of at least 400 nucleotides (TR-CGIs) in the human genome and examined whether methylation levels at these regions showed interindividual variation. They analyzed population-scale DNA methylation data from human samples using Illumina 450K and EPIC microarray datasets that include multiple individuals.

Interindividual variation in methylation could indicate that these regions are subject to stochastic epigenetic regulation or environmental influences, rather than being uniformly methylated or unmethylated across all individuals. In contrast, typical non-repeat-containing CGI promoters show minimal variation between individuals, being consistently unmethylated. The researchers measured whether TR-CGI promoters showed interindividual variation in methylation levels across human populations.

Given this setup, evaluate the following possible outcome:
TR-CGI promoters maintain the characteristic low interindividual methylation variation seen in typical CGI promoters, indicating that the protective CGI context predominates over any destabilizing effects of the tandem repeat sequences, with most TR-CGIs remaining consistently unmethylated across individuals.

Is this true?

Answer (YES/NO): NO